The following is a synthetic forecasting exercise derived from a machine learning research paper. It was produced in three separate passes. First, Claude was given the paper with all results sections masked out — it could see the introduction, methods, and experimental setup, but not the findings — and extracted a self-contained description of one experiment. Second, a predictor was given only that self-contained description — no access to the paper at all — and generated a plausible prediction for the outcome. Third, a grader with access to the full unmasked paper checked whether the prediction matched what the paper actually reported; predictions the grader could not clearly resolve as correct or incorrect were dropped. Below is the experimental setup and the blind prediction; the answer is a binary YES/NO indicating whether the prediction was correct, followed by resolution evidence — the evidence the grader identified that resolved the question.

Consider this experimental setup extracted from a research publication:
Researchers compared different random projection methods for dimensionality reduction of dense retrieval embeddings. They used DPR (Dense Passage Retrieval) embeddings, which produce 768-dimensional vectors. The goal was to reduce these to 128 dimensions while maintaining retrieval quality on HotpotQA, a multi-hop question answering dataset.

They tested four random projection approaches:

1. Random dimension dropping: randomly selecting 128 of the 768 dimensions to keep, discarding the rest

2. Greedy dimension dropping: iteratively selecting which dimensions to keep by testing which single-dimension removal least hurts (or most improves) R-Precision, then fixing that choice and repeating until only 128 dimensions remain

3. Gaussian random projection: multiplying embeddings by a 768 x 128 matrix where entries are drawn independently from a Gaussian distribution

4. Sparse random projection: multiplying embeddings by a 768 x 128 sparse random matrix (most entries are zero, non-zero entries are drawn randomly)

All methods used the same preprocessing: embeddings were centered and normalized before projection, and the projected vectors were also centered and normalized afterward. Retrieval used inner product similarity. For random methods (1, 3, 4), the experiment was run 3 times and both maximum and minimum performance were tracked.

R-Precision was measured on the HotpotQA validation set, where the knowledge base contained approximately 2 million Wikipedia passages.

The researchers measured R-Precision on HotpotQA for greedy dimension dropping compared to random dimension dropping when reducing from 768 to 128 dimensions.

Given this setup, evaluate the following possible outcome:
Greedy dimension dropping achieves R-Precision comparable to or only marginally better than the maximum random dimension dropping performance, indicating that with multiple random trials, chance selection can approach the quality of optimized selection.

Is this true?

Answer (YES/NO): YES